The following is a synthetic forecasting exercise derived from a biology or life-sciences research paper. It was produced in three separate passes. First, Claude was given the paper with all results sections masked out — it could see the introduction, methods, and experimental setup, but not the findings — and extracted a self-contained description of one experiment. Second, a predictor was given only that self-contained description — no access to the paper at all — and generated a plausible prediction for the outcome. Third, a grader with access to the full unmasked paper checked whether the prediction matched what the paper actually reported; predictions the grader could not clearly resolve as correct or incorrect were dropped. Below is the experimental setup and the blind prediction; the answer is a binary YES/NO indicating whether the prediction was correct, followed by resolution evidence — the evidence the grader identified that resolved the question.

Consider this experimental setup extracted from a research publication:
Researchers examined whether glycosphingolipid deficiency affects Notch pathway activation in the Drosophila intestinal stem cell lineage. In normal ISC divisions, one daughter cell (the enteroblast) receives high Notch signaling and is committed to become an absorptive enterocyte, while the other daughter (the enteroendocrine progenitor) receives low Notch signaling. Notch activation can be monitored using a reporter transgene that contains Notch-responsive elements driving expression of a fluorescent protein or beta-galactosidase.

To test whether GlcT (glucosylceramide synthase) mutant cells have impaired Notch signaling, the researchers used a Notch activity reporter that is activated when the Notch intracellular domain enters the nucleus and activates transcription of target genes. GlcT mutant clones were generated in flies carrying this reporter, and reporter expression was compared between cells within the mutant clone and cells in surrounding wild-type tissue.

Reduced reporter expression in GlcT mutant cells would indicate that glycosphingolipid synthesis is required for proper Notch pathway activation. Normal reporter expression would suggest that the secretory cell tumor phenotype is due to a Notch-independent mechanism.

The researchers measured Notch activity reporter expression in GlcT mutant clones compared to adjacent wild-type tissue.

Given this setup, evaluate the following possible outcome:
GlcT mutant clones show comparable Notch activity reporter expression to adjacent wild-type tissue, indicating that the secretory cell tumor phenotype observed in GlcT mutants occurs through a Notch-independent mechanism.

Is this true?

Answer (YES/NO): NO